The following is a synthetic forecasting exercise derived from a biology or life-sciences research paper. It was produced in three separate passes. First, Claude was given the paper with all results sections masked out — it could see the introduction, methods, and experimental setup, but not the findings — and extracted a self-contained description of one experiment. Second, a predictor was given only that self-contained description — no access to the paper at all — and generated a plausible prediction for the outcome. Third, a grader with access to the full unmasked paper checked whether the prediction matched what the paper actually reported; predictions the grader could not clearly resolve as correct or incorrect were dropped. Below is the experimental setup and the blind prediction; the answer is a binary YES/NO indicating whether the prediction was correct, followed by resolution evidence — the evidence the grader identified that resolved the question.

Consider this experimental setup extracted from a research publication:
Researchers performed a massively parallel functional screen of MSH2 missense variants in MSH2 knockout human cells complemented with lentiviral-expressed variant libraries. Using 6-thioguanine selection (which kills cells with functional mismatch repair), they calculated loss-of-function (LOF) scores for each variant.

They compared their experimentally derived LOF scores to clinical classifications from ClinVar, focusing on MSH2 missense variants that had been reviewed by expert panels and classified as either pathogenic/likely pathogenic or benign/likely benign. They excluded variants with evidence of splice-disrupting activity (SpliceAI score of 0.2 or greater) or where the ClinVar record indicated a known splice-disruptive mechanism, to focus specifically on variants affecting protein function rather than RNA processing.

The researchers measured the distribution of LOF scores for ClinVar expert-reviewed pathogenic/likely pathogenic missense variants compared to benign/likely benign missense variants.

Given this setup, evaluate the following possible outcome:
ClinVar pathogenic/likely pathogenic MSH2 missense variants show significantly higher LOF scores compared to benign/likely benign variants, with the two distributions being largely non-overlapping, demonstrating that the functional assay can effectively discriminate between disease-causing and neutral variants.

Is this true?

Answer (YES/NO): YES